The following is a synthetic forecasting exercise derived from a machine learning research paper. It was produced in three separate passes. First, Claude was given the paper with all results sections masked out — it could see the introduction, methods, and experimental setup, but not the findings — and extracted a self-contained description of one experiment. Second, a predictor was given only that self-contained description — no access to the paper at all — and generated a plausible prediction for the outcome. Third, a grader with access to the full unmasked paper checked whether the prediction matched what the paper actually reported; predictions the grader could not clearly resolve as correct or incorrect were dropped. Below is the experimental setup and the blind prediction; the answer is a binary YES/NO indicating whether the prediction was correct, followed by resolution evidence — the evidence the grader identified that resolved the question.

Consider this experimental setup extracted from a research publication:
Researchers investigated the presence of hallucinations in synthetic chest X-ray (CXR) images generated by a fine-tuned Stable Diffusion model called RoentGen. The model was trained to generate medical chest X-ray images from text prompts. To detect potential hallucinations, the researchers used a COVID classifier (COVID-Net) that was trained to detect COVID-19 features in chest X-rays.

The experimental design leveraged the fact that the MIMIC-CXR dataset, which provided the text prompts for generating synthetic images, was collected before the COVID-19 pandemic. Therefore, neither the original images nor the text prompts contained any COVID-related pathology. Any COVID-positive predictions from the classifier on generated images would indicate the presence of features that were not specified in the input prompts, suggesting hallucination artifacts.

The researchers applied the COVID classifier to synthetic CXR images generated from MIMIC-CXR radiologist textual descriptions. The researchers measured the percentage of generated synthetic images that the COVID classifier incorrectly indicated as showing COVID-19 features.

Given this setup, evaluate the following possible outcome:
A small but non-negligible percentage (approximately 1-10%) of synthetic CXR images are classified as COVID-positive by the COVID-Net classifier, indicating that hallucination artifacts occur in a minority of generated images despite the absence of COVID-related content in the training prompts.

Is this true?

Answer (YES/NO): NO